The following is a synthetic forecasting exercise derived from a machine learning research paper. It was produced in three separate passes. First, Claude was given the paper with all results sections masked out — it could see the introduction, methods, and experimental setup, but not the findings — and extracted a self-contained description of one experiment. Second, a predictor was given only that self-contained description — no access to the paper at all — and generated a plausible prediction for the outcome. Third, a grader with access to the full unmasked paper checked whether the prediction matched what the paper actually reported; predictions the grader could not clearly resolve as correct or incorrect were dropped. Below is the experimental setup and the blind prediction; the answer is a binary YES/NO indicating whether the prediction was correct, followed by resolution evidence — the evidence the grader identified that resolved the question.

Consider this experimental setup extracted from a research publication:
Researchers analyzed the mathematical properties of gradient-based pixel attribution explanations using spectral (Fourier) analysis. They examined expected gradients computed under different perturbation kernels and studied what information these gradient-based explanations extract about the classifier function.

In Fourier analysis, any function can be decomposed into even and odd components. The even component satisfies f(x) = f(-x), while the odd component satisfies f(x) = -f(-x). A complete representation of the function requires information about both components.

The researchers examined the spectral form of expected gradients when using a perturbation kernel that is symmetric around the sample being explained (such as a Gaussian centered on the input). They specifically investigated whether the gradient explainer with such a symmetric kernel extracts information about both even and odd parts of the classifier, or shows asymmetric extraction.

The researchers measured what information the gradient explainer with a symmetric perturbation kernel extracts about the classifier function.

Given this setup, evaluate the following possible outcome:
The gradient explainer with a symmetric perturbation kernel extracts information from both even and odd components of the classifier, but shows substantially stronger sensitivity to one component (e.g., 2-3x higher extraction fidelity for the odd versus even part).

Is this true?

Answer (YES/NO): NO